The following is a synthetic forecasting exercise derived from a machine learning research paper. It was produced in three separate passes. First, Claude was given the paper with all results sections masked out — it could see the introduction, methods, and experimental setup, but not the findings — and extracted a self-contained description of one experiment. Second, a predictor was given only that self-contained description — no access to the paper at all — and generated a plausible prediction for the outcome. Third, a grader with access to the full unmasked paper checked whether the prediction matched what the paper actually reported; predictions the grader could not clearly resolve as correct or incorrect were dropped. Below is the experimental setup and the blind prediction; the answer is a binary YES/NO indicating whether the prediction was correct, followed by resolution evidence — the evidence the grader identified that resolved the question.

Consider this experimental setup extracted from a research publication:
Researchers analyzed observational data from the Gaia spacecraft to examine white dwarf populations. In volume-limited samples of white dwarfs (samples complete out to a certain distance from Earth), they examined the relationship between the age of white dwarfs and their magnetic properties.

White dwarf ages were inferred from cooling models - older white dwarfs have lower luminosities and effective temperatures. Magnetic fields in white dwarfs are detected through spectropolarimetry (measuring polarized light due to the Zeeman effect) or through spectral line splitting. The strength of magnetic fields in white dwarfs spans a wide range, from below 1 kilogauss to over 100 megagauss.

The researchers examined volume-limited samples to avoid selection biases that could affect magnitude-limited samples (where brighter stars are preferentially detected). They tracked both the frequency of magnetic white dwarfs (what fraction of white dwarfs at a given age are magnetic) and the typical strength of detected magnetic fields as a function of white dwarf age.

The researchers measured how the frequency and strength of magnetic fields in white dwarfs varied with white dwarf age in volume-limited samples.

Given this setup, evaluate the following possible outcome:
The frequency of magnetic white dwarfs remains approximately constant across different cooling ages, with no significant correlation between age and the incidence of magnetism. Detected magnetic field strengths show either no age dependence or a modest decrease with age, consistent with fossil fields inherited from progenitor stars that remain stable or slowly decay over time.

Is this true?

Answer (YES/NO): NO